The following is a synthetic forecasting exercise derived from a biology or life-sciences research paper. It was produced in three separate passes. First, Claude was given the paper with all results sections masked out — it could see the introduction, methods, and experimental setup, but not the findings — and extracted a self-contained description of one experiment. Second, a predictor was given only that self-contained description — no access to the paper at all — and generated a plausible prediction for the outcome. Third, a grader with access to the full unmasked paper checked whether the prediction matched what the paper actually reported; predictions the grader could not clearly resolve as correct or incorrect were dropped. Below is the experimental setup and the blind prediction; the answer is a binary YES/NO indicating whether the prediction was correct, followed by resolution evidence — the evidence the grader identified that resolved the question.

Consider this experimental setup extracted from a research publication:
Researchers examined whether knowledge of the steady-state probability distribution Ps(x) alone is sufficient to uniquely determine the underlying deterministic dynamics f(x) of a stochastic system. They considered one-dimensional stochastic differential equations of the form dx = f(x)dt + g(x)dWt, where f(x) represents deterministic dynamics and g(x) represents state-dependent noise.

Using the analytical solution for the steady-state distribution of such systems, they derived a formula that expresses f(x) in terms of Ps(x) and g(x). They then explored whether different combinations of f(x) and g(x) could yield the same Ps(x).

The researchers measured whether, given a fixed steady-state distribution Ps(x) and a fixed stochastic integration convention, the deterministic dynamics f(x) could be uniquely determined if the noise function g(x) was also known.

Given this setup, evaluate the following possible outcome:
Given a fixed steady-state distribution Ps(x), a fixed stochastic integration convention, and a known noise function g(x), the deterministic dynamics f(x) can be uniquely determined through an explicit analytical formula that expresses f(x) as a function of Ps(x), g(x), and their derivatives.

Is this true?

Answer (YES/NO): YES